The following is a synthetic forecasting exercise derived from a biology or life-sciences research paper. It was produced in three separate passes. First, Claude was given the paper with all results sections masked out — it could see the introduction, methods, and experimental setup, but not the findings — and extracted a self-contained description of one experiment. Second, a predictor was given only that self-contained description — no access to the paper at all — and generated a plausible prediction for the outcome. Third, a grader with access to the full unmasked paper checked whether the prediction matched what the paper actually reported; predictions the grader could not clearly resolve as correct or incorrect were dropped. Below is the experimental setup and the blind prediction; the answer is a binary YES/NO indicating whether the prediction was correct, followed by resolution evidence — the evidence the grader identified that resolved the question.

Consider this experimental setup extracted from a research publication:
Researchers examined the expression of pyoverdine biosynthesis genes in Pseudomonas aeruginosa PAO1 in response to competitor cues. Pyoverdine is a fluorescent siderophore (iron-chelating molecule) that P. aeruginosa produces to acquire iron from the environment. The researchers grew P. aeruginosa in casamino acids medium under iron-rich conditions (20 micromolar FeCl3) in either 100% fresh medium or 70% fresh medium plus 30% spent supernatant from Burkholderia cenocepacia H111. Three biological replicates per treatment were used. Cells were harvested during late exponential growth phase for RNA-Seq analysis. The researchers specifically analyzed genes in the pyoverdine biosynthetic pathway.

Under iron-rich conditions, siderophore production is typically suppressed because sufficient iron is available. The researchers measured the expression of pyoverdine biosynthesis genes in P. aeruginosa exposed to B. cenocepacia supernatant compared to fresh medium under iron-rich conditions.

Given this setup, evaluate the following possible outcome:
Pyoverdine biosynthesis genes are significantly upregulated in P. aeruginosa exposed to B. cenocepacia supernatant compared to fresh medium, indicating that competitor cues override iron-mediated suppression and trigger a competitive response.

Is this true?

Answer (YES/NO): YES